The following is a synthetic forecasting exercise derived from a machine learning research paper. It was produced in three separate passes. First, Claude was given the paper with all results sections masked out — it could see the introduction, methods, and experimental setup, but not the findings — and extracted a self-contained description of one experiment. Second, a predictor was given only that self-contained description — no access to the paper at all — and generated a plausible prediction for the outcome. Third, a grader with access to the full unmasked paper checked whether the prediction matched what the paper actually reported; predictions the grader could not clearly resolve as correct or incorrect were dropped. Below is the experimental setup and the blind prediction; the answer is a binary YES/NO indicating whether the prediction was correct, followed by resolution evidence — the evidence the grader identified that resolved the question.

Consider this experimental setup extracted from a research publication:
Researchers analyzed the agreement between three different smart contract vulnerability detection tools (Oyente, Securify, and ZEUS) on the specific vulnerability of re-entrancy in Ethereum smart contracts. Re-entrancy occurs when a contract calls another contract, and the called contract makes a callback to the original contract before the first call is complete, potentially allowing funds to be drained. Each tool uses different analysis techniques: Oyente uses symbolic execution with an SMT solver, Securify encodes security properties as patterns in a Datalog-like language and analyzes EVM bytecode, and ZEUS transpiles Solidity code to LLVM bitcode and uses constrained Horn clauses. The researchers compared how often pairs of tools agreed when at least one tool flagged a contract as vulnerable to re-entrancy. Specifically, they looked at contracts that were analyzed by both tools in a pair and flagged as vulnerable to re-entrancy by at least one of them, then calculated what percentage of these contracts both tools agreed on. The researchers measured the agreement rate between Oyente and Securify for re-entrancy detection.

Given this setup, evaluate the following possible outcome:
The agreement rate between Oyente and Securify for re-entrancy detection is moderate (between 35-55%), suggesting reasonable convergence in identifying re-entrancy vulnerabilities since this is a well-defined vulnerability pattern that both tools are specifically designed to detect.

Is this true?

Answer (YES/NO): NO